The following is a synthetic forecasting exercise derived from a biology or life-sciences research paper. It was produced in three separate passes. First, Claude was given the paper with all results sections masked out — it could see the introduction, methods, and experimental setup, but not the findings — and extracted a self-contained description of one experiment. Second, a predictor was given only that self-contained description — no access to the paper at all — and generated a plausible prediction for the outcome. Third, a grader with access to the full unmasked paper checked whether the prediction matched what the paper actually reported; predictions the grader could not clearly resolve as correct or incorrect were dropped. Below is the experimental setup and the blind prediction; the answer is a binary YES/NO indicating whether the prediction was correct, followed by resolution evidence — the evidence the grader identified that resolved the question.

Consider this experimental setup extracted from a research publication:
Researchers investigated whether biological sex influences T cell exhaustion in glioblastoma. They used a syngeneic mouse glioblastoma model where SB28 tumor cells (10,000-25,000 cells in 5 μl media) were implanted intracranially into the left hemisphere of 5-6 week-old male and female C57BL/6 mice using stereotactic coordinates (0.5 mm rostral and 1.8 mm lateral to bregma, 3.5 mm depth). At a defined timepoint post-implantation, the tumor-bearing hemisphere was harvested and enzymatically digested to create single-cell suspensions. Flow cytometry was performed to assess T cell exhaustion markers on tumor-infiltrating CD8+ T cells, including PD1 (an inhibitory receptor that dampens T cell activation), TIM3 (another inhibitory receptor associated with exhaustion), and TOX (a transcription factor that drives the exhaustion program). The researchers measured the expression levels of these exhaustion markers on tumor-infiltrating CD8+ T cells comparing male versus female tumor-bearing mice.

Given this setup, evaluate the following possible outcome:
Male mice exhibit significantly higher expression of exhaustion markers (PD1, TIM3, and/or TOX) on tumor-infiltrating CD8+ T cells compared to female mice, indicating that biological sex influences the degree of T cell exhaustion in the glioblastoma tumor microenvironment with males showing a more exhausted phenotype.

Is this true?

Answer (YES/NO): YES